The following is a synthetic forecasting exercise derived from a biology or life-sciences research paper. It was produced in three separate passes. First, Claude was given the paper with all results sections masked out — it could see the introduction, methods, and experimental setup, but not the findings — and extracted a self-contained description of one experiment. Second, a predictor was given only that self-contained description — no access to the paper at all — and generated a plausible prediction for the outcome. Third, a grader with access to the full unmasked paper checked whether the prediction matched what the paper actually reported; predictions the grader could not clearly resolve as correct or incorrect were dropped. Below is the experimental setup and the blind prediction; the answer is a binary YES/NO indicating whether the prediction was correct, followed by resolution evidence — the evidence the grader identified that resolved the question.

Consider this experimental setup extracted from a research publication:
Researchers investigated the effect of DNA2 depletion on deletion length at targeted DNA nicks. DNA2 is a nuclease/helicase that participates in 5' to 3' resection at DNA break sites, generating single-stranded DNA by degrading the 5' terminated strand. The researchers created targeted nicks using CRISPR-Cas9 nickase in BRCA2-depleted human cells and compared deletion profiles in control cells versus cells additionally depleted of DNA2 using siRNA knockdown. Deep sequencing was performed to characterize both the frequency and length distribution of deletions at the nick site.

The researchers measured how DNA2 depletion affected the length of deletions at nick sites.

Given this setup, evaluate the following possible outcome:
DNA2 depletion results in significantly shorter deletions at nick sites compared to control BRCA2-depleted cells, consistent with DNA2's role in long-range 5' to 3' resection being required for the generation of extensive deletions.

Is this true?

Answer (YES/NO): YES